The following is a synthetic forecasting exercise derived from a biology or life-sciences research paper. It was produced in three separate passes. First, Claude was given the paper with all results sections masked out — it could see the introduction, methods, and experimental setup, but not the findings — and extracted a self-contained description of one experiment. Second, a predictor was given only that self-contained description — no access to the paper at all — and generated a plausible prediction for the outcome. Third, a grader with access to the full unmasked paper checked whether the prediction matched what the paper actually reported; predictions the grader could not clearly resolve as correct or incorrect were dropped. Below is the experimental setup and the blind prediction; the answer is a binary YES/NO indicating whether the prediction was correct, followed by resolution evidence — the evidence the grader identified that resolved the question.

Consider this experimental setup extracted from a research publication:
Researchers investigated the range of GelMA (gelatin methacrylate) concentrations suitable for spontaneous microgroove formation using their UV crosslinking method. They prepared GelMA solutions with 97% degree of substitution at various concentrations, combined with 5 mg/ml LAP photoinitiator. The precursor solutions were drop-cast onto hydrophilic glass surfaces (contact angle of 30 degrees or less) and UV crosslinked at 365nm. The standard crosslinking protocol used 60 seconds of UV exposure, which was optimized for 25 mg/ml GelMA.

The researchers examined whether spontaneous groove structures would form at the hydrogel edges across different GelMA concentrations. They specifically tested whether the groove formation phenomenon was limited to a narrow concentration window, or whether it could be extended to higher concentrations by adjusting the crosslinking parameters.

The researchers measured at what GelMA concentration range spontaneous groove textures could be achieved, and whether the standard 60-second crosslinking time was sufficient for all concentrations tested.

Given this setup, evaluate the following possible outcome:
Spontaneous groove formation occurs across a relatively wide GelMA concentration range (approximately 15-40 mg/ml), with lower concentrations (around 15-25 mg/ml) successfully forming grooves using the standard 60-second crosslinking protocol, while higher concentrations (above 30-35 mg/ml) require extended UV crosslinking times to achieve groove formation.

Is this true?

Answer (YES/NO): NO